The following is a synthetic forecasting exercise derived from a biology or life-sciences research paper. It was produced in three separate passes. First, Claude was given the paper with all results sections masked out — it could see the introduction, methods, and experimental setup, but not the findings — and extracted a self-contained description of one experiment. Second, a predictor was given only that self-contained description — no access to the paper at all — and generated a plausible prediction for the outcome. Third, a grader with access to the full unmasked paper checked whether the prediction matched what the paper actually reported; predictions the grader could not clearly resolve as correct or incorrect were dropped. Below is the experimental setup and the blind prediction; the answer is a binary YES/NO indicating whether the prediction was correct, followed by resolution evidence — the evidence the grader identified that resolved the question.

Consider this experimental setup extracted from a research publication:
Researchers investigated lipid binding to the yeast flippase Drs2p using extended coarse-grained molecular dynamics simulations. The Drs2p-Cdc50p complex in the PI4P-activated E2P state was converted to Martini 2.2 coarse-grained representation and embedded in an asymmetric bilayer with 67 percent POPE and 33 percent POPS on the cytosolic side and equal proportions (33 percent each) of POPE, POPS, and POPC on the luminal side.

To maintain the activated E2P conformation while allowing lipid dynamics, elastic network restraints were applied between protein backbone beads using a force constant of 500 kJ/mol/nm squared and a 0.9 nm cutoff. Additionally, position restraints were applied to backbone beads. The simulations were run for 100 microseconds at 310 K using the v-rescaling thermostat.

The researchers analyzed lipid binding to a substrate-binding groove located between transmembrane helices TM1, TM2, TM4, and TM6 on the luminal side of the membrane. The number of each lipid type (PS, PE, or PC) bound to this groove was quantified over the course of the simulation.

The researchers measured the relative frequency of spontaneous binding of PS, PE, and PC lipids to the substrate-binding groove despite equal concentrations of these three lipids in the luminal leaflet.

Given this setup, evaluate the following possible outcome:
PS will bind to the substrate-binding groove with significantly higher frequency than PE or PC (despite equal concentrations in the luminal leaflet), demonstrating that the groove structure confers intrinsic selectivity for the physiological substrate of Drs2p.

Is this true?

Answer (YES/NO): YES